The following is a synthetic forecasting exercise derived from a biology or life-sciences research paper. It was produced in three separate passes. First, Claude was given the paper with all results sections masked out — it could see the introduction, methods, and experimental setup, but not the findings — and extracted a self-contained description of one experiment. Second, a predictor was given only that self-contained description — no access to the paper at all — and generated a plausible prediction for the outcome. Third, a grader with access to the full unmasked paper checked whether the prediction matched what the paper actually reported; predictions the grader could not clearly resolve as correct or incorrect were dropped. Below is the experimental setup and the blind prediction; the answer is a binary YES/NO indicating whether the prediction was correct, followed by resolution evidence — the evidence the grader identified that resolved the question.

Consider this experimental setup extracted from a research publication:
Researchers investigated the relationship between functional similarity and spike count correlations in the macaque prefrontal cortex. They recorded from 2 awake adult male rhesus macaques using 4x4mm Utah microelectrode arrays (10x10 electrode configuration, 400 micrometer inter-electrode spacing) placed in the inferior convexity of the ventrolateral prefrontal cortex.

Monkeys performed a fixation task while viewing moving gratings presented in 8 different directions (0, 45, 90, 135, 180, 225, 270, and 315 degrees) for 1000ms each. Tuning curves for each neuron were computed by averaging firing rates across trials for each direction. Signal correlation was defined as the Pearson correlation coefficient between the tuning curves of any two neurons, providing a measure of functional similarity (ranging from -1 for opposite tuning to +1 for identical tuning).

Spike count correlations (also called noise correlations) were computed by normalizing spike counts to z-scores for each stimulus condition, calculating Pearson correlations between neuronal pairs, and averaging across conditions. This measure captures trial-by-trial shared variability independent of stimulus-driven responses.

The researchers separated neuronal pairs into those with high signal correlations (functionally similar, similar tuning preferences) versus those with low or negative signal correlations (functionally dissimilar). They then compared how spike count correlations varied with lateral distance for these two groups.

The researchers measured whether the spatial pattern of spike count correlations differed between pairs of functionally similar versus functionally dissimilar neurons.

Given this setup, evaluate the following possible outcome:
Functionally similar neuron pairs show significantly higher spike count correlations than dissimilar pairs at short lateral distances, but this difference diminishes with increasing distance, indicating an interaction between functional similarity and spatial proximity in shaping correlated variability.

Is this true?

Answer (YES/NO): NO